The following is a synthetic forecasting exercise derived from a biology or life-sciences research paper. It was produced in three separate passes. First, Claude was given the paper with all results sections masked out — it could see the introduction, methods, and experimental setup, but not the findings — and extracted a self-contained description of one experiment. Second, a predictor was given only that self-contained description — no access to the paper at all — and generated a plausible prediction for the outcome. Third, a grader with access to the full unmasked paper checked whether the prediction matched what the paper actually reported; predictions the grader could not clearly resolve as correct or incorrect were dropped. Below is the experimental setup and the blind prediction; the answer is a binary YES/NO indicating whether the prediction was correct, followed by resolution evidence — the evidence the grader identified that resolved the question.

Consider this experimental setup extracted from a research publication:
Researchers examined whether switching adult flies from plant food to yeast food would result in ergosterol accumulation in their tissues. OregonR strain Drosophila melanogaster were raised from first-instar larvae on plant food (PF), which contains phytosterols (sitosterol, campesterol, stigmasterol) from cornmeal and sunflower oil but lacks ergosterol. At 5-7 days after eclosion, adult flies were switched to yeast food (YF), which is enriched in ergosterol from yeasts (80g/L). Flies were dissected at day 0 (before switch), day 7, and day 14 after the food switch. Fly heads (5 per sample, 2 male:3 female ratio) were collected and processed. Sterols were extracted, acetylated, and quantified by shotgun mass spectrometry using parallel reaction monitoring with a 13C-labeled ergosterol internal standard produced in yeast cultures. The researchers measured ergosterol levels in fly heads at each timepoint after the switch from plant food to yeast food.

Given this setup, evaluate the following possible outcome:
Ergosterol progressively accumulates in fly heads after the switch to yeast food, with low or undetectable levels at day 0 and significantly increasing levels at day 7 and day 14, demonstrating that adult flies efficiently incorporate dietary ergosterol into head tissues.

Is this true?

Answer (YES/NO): NO